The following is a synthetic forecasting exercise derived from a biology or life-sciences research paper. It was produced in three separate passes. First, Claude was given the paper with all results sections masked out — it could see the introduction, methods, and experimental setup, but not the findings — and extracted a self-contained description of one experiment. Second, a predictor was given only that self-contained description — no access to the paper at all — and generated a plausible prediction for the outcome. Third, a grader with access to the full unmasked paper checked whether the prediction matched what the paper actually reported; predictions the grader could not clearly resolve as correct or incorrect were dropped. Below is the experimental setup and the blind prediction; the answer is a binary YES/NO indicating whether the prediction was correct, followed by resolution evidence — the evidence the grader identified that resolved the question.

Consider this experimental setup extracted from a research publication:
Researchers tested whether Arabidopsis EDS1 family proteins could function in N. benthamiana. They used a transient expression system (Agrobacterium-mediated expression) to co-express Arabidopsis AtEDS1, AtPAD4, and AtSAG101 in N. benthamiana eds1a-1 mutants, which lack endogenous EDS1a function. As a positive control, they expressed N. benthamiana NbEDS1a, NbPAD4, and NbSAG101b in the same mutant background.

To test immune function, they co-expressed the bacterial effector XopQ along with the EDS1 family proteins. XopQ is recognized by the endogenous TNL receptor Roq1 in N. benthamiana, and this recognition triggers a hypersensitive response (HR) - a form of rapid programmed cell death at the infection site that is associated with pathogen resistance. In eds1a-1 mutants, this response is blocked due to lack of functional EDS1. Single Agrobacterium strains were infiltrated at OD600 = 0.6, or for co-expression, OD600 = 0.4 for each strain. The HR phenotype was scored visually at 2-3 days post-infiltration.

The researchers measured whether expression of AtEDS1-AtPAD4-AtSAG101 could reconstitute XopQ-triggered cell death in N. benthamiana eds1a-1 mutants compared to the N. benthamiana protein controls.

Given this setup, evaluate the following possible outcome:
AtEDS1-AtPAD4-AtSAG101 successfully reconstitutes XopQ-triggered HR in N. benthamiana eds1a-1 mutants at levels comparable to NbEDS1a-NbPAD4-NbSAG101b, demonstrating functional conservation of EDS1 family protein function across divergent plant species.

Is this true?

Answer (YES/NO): NO